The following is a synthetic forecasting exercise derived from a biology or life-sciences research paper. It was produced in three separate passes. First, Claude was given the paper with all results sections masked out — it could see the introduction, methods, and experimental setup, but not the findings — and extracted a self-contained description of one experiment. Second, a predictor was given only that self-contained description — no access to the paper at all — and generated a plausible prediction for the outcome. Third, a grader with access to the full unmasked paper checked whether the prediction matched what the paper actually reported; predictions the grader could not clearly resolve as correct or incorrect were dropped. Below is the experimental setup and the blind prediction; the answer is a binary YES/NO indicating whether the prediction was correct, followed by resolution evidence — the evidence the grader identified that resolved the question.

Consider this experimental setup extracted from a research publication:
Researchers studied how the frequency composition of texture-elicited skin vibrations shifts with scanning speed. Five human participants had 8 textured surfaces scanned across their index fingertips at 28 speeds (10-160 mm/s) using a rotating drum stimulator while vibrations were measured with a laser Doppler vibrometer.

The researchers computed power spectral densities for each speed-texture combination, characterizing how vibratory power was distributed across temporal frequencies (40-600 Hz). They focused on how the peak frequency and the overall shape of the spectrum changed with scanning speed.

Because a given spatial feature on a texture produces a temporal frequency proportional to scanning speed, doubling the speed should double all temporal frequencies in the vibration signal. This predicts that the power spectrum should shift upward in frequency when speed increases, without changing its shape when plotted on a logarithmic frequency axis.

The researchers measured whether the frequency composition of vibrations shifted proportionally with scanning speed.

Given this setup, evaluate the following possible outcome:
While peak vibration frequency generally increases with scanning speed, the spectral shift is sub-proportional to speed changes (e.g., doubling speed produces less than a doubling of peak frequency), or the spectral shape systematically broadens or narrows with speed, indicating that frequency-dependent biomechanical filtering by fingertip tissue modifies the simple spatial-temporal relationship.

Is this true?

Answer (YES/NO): NO